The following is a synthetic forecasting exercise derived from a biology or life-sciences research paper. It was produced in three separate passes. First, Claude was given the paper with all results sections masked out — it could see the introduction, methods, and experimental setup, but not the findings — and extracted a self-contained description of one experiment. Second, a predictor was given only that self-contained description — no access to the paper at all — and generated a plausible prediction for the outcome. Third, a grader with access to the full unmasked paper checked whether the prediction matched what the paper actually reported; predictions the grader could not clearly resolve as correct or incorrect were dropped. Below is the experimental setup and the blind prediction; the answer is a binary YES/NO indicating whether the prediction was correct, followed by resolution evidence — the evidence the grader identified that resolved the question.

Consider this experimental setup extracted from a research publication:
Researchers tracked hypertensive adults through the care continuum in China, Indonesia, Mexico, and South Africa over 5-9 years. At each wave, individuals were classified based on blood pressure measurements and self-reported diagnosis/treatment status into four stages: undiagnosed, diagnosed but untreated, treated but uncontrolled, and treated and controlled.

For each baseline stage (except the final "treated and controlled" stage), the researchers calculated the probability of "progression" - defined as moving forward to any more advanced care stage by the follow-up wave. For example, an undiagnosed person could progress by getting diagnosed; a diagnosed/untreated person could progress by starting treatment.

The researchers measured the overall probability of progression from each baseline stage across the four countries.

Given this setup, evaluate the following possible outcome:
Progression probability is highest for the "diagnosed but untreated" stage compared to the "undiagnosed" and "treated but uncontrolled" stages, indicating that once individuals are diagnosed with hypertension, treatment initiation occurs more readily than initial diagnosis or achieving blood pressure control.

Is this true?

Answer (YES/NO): NO